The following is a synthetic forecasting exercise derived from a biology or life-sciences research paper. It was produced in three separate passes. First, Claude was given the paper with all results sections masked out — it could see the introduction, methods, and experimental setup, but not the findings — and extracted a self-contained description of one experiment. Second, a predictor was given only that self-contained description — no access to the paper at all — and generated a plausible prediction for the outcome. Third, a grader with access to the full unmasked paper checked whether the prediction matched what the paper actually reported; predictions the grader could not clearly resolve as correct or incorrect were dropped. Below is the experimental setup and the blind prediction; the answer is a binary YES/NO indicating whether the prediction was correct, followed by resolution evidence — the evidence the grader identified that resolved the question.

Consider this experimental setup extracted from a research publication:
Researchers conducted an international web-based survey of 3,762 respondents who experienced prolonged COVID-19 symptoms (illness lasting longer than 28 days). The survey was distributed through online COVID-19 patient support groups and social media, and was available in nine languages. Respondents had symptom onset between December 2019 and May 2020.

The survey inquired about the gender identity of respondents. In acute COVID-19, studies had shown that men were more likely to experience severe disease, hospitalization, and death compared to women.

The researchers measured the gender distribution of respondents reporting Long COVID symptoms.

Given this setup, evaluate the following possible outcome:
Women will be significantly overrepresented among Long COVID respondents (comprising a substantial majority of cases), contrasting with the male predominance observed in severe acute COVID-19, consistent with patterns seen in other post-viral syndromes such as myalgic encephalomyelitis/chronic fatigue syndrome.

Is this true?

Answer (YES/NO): YES